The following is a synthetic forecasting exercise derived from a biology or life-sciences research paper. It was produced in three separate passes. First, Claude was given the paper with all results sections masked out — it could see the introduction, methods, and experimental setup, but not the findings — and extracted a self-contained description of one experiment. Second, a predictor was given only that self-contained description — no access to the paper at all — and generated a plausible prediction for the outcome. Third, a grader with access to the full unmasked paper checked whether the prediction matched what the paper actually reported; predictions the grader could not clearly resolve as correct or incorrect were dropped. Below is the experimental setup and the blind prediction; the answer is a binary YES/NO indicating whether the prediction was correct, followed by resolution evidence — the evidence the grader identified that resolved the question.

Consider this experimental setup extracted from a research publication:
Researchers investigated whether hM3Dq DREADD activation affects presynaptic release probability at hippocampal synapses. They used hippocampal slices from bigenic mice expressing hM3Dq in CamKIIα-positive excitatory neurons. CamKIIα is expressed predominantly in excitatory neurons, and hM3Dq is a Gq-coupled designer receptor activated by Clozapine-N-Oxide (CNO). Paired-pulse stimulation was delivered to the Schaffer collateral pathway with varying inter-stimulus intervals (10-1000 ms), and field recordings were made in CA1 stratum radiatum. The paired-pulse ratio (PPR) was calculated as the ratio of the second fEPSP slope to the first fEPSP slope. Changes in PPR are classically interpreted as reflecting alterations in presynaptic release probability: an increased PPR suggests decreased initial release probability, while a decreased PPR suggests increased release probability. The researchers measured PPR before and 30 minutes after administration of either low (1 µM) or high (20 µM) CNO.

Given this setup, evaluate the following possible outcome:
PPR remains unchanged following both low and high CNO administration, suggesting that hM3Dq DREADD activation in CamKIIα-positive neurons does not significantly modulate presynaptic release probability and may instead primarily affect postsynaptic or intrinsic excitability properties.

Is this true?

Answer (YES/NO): NO